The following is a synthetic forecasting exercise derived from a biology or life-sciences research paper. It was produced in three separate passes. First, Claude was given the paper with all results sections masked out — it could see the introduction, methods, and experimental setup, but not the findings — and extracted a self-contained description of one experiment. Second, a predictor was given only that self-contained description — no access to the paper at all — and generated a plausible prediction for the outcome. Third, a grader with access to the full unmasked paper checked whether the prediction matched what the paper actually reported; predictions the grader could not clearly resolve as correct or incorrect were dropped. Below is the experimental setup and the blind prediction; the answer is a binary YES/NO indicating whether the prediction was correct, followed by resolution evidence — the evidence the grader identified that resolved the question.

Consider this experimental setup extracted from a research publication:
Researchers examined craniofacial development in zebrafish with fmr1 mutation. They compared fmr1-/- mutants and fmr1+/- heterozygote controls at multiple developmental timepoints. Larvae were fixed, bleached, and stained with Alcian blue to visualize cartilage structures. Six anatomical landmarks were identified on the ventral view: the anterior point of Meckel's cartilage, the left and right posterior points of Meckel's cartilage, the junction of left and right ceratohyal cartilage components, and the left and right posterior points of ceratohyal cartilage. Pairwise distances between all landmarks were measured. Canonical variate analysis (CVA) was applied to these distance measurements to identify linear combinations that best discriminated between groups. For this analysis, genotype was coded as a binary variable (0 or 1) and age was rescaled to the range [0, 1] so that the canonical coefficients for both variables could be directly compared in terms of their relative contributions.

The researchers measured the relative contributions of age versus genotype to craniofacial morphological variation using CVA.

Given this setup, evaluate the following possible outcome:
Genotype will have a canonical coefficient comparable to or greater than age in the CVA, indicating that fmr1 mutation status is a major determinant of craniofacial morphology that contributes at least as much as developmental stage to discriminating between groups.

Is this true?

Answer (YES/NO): NO